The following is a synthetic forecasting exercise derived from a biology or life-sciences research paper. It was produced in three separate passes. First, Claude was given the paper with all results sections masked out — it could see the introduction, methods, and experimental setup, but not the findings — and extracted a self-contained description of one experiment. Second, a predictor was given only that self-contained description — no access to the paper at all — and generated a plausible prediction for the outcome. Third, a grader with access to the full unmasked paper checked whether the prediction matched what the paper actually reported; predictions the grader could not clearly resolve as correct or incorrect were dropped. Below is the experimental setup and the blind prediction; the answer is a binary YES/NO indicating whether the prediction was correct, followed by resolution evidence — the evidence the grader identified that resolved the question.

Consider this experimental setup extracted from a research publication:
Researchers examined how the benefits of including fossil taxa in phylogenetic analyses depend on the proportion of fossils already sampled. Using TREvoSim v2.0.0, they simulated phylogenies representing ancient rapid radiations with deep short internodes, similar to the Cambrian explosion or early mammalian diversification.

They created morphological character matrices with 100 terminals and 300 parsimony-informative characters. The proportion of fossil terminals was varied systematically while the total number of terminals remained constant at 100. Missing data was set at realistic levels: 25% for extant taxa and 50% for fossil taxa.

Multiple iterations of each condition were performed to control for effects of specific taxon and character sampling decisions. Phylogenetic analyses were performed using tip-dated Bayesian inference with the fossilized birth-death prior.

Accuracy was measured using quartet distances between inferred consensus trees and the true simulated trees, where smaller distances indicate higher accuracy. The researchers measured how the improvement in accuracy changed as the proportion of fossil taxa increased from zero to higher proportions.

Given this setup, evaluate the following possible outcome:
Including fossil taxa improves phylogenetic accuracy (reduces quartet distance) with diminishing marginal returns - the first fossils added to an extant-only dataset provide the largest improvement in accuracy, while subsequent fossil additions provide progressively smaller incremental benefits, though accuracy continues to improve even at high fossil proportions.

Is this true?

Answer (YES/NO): NO